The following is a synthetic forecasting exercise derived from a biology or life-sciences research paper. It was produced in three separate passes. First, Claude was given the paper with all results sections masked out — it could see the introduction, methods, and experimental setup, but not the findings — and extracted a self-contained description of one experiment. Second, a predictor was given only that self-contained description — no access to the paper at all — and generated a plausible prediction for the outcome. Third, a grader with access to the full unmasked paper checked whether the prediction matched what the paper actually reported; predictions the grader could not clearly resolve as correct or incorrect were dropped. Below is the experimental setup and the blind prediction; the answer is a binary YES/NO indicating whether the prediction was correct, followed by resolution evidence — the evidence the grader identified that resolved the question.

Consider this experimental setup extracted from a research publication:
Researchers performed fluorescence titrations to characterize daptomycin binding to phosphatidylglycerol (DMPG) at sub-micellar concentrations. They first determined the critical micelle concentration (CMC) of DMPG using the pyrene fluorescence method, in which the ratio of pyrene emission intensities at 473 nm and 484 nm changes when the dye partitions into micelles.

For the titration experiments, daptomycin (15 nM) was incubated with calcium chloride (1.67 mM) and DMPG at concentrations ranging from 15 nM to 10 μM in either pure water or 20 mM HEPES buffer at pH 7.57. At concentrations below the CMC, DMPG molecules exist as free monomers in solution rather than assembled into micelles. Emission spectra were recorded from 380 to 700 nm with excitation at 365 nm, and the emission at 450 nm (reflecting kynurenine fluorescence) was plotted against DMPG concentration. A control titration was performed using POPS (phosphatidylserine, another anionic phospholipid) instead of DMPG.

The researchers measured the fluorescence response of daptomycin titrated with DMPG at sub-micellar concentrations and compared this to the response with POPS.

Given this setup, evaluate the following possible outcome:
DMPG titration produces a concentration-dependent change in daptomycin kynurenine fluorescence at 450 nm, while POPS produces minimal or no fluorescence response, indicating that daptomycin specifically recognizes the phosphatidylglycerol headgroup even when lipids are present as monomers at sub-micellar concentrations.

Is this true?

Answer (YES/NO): YES